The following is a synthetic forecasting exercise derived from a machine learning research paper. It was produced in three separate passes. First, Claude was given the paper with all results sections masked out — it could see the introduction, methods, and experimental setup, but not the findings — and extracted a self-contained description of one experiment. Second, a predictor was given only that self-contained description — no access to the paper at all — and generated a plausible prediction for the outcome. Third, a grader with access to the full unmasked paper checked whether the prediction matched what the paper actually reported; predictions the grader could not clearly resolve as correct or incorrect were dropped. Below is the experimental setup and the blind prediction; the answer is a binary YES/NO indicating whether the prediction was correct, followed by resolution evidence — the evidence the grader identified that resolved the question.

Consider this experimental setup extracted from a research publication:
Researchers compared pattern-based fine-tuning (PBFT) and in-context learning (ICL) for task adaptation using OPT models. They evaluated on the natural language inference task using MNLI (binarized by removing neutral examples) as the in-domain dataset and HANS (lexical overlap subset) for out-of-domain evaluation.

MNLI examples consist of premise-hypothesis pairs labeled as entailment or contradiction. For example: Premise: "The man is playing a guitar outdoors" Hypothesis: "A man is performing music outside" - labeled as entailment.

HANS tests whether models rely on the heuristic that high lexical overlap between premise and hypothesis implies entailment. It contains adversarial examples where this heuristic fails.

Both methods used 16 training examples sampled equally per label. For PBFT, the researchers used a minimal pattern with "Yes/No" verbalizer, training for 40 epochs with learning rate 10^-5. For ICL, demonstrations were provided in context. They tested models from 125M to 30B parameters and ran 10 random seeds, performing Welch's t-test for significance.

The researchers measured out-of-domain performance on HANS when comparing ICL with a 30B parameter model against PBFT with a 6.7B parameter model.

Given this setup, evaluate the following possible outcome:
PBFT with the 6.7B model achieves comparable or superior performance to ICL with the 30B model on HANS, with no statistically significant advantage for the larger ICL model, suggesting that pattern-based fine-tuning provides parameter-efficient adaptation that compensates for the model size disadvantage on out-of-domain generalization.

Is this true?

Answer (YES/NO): YES